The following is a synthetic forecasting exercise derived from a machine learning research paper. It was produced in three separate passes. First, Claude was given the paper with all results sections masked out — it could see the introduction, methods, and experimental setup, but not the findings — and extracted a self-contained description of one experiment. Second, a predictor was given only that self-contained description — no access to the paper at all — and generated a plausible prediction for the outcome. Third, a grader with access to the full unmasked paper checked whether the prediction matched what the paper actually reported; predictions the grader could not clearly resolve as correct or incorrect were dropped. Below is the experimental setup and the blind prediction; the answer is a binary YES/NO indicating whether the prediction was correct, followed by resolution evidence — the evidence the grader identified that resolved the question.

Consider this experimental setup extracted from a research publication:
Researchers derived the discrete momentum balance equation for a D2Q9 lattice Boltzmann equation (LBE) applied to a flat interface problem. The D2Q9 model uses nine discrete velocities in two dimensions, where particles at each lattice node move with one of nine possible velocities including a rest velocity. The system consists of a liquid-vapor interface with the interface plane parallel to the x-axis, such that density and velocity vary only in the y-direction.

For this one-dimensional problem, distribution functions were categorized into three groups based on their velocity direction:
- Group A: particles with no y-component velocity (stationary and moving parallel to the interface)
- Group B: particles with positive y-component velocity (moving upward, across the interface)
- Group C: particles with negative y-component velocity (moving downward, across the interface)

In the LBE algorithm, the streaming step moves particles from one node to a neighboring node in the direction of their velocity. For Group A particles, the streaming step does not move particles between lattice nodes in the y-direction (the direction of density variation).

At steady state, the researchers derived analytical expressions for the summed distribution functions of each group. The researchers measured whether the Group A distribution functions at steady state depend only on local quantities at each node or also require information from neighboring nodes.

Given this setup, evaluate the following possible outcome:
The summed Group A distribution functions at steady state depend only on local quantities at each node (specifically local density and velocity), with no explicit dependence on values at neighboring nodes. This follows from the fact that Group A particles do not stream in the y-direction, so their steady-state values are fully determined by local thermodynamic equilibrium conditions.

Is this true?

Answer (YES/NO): NO